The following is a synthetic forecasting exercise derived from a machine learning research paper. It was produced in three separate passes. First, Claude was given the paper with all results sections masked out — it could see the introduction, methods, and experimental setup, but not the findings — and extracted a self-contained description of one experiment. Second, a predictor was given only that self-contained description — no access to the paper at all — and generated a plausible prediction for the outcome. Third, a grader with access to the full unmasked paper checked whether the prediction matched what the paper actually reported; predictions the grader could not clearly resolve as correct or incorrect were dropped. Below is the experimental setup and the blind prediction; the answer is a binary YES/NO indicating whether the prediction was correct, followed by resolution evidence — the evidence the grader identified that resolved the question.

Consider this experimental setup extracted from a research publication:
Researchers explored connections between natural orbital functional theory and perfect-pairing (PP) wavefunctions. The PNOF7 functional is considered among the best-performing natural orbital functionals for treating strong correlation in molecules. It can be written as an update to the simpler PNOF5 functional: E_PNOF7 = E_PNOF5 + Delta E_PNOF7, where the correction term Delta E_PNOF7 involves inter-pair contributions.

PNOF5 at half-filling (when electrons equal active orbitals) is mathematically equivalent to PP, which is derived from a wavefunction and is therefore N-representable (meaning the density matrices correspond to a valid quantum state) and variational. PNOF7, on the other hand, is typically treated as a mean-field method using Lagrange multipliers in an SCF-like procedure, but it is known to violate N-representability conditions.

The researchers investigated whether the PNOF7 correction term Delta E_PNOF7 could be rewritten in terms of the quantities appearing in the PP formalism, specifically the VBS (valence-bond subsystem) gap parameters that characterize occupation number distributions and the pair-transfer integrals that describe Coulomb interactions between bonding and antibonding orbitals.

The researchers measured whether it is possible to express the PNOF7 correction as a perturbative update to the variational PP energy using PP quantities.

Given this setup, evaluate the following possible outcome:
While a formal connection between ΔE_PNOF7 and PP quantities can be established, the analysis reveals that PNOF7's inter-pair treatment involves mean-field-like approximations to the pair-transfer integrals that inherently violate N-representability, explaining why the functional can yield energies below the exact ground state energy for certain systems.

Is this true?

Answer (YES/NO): NO